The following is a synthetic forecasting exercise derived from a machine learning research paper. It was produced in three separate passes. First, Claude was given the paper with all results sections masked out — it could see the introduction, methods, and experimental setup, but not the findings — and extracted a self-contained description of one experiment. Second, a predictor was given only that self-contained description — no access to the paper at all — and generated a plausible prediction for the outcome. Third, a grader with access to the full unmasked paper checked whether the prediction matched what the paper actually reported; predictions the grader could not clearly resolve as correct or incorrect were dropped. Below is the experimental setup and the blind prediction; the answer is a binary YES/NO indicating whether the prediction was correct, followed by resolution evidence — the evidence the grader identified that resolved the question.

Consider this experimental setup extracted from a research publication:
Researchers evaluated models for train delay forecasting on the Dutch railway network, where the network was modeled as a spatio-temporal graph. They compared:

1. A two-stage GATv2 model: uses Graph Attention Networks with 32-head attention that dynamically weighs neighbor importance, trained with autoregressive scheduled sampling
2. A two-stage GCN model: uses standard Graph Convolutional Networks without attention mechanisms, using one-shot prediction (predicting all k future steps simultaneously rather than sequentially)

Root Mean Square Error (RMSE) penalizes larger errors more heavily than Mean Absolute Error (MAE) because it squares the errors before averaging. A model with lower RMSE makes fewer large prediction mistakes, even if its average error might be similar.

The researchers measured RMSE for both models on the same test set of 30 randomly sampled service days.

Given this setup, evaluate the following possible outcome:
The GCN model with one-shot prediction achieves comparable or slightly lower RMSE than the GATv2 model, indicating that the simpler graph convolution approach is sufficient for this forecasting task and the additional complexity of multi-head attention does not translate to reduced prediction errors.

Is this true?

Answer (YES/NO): YES